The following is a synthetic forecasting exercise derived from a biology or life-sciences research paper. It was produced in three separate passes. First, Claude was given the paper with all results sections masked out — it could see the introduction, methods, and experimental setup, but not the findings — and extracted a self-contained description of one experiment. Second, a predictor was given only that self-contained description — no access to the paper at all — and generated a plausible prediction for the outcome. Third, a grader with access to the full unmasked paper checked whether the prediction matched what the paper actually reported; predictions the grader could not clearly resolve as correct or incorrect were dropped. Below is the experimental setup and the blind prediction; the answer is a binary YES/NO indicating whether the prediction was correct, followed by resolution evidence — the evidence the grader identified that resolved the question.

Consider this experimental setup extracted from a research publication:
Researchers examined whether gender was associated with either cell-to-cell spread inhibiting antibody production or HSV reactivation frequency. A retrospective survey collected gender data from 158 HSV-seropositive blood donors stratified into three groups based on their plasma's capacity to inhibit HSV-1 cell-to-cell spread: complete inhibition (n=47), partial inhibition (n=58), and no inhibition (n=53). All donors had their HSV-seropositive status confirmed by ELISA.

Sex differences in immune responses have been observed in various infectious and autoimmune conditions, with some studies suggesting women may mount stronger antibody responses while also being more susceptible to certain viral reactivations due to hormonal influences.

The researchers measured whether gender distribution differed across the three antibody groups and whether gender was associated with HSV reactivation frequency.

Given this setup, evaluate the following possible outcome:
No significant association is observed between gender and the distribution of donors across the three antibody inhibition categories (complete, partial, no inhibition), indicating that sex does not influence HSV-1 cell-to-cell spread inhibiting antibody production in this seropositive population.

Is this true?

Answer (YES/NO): YES